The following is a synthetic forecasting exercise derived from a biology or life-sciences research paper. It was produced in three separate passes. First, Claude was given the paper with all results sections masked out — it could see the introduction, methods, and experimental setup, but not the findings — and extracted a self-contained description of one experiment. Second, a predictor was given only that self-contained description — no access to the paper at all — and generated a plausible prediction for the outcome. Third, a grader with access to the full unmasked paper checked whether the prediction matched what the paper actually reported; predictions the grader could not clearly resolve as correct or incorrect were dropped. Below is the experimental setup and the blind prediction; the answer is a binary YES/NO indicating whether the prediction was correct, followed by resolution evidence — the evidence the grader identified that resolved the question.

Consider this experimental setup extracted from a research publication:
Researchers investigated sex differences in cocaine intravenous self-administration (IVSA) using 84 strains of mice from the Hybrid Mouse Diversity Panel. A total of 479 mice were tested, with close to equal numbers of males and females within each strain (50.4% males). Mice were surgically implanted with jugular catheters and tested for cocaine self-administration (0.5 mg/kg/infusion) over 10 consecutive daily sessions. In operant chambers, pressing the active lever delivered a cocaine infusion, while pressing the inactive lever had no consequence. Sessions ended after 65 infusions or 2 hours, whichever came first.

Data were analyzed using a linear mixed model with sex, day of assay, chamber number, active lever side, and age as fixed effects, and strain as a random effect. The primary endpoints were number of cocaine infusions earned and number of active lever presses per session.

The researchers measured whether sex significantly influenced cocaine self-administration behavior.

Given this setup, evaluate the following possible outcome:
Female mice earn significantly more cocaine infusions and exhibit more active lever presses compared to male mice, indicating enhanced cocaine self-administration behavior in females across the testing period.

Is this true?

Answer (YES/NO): NO